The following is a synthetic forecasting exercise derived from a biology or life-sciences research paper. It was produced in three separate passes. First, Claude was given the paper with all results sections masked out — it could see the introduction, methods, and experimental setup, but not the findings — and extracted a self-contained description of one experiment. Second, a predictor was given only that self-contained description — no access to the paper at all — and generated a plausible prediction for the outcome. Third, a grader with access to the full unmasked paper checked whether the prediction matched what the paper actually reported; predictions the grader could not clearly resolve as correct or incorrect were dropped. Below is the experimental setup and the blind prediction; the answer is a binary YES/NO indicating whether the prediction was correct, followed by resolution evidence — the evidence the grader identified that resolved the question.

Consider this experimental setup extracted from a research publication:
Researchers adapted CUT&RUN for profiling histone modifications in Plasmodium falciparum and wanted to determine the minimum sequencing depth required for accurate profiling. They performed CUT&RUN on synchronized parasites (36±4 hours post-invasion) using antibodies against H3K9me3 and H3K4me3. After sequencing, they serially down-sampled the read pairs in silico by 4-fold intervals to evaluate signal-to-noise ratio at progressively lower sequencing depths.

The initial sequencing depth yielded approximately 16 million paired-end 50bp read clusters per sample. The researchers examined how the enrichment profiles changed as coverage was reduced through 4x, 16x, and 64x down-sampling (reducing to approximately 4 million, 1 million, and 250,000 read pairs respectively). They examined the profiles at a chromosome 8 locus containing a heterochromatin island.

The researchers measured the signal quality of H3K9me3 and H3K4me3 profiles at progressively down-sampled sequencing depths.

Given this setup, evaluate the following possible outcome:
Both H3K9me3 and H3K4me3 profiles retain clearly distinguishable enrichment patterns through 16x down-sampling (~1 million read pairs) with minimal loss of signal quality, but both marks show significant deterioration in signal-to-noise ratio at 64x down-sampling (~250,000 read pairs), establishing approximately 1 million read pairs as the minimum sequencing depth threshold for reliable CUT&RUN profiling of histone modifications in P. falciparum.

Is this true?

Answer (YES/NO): YES